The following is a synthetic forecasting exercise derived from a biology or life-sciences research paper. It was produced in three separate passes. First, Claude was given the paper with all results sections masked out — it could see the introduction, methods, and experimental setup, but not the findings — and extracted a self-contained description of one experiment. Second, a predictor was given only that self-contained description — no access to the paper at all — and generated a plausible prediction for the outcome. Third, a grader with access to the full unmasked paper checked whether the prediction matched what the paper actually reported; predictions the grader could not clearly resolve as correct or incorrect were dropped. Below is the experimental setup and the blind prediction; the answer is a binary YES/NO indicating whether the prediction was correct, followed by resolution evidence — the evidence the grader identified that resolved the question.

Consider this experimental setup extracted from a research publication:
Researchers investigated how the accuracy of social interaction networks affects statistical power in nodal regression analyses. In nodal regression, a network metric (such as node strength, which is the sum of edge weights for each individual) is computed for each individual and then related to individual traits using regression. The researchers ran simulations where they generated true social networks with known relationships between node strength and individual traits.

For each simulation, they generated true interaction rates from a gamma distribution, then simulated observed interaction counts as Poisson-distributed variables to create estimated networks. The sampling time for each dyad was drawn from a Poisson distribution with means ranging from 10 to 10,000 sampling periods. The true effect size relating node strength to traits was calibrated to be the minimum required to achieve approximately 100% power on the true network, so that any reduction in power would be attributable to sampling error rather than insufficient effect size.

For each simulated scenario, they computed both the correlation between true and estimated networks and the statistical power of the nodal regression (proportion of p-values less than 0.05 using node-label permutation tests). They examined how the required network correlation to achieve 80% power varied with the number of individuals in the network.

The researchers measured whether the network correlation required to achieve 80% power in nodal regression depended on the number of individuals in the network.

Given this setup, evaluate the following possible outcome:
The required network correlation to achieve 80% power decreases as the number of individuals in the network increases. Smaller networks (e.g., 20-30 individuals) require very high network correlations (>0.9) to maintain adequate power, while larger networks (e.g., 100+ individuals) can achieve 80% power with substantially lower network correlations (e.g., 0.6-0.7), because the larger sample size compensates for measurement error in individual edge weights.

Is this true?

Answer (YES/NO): NO